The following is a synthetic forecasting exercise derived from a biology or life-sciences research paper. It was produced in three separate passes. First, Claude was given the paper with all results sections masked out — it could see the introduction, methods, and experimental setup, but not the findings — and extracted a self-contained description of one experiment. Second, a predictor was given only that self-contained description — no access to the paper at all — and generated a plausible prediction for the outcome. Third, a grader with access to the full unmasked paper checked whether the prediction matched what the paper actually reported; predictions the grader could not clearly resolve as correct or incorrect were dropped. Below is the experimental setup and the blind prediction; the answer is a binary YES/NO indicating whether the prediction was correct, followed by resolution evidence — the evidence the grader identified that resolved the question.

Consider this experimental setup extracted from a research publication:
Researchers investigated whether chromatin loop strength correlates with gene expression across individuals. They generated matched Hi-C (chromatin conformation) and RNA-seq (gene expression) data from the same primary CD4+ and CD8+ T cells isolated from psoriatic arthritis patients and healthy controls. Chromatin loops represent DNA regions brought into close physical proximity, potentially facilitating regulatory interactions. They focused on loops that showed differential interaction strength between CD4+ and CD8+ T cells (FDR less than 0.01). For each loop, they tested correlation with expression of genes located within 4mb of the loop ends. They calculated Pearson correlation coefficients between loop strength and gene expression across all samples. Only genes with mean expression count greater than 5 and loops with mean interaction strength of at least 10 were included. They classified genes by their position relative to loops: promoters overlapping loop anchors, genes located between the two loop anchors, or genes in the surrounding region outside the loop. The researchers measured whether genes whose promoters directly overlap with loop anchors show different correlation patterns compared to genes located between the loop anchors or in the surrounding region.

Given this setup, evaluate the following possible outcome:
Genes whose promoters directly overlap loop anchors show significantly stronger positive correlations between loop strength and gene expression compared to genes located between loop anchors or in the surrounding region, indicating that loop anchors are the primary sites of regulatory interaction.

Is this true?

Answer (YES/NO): YES